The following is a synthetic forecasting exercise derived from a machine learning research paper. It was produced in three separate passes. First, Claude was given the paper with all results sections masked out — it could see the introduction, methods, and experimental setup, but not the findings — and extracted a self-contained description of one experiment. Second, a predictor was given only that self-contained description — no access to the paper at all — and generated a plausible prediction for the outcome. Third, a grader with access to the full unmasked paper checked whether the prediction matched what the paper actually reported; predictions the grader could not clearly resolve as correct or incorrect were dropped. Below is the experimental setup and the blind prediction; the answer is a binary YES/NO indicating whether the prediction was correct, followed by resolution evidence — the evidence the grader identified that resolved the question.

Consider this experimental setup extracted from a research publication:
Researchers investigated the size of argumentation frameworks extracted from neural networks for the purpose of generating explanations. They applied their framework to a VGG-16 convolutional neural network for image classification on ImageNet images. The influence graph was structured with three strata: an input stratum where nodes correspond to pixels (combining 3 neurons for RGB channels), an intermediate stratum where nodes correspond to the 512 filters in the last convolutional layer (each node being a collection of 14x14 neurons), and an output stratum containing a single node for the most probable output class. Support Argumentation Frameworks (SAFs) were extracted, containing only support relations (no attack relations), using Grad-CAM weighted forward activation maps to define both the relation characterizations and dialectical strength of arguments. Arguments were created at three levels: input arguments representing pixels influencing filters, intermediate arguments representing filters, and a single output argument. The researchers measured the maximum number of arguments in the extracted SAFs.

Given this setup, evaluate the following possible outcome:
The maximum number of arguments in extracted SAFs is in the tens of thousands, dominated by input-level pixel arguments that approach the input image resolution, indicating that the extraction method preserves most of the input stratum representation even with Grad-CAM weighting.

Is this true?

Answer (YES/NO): NO